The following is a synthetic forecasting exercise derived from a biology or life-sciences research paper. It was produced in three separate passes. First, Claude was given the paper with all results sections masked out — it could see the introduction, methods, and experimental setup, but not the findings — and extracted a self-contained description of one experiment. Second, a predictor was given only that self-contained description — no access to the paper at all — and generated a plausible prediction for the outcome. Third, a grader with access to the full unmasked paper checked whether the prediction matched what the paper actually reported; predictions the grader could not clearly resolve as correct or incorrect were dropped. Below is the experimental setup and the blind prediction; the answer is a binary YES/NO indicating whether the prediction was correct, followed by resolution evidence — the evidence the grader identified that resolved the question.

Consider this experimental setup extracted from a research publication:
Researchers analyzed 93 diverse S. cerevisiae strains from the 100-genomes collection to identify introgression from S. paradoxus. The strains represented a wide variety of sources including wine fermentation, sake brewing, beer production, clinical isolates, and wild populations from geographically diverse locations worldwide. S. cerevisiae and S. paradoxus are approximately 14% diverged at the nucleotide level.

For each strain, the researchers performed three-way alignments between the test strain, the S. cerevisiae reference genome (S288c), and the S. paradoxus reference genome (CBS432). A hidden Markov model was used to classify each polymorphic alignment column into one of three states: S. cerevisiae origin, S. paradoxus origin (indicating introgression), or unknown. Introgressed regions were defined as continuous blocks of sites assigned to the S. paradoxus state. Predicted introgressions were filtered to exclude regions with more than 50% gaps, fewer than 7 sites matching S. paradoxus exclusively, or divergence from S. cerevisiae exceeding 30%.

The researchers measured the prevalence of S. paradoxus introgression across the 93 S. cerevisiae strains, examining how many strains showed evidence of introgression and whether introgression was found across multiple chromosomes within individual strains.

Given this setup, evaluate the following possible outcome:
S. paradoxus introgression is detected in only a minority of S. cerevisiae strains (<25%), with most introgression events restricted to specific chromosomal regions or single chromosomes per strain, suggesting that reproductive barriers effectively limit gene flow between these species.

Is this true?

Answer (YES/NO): NO